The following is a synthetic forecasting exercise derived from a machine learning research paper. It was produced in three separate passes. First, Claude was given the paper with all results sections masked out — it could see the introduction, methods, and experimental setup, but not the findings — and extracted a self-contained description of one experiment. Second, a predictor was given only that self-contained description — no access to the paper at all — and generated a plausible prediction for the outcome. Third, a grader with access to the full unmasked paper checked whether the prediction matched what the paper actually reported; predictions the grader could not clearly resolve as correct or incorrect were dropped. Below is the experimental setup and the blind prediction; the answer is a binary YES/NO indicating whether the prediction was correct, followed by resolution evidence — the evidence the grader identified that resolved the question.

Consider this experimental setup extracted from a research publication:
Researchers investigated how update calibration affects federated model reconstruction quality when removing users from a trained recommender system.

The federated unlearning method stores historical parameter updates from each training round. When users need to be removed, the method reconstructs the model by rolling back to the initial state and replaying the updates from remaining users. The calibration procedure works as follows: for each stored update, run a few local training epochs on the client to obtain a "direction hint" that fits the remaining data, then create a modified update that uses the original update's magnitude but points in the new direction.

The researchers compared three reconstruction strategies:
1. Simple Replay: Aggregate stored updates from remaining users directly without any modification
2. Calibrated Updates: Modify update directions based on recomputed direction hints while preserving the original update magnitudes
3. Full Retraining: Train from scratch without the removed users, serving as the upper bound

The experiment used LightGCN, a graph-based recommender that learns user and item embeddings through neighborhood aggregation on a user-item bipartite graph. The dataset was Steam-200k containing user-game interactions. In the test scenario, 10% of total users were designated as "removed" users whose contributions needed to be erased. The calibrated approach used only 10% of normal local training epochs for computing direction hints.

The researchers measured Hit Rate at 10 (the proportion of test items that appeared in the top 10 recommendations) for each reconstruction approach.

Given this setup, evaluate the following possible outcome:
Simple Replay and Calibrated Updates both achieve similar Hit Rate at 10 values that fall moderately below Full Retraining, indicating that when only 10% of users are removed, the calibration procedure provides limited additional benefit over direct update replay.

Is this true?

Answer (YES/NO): NO